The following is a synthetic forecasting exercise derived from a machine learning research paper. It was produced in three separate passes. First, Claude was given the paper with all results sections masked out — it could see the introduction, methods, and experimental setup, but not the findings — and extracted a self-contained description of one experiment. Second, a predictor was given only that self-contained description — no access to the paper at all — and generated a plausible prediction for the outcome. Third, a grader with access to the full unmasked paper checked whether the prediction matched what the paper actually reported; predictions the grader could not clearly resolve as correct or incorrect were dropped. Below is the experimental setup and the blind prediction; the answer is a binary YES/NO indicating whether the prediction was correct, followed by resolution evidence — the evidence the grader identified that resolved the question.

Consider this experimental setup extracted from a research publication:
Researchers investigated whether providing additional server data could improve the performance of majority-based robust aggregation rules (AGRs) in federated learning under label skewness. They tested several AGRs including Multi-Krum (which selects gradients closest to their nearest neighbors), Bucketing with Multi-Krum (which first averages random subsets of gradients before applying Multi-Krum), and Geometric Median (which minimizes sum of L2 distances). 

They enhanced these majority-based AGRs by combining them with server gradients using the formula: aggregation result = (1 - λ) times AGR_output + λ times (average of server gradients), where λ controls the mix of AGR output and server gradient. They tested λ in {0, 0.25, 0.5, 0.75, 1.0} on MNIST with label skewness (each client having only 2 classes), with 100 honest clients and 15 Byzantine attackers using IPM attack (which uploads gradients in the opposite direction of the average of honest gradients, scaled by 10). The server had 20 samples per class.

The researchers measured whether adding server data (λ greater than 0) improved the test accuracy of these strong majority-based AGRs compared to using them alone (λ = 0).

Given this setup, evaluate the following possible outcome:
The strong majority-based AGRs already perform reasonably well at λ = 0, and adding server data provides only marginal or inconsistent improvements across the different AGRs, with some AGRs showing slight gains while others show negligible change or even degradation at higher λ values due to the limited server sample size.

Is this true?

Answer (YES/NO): YES